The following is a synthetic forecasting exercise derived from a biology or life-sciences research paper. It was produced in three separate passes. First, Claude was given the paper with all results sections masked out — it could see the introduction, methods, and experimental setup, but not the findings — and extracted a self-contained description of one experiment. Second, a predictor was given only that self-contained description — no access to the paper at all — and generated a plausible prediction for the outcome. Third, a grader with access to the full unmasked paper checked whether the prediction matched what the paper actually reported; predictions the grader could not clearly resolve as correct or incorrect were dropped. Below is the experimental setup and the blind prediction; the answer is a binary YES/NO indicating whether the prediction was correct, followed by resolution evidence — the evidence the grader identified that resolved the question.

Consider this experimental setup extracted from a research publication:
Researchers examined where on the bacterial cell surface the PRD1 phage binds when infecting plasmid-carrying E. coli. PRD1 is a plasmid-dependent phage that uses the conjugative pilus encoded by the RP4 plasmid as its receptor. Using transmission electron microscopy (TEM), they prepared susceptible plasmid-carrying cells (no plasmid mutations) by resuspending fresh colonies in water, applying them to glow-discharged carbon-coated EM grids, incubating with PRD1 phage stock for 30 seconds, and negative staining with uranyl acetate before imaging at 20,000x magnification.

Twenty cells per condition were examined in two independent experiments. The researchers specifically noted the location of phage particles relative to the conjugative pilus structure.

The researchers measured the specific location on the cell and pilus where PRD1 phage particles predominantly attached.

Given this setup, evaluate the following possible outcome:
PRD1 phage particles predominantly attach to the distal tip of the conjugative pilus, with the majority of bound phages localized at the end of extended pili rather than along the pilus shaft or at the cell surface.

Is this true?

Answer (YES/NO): NO